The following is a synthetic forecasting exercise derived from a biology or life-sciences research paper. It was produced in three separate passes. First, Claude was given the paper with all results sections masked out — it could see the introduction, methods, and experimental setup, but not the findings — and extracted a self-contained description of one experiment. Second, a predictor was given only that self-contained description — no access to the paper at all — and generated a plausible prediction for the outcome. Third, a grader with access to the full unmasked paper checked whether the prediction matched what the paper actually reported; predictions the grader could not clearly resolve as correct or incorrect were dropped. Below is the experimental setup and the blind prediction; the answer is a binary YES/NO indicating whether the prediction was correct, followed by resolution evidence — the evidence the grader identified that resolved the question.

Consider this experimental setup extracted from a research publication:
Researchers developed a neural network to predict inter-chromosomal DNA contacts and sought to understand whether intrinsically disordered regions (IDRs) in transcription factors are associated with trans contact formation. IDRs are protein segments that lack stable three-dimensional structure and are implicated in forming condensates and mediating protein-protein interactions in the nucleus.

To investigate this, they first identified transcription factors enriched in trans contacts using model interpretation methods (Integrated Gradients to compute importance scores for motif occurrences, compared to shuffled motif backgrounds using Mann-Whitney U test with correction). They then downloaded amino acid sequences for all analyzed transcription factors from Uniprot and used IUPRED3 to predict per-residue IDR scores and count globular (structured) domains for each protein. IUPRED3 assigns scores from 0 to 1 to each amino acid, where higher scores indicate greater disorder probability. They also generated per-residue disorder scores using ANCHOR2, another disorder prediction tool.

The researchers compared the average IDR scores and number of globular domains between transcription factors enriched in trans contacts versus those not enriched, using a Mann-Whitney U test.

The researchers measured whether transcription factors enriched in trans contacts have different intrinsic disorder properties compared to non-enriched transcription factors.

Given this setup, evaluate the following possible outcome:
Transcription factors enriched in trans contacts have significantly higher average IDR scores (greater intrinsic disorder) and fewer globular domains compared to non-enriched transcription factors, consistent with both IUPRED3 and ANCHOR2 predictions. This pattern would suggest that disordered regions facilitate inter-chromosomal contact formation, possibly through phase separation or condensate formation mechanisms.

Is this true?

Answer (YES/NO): NO